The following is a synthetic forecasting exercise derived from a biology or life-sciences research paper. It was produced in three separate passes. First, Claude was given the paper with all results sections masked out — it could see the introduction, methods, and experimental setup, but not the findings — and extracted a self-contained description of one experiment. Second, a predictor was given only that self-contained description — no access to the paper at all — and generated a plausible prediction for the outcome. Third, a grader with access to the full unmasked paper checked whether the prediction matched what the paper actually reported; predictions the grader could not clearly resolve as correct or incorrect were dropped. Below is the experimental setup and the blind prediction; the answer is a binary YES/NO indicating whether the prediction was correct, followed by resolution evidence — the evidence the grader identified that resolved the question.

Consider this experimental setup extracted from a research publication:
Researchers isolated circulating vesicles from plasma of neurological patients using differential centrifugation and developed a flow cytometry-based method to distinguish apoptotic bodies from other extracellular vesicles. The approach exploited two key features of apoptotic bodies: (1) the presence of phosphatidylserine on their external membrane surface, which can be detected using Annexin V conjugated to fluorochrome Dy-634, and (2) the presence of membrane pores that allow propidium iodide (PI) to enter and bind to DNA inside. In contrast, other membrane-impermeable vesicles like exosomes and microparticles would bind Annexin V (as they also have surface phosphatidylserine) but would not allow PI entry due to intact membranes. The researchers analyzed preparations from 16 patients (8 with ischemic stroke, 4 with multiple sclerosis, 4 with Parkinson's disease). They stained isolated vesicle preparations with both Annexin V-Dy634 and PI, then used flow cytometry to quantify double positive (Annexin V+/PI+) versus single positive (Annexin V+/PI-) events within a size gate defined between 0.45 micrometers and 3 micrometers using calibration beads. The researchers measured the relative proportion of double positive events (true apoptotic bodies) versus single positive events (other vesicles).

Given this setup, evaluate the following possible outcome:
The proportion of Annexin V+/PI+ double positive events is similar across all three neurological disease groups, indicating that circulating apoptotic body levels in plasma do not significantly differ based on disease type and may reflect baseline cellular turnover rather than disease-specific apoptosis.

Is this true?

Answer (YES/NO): YES